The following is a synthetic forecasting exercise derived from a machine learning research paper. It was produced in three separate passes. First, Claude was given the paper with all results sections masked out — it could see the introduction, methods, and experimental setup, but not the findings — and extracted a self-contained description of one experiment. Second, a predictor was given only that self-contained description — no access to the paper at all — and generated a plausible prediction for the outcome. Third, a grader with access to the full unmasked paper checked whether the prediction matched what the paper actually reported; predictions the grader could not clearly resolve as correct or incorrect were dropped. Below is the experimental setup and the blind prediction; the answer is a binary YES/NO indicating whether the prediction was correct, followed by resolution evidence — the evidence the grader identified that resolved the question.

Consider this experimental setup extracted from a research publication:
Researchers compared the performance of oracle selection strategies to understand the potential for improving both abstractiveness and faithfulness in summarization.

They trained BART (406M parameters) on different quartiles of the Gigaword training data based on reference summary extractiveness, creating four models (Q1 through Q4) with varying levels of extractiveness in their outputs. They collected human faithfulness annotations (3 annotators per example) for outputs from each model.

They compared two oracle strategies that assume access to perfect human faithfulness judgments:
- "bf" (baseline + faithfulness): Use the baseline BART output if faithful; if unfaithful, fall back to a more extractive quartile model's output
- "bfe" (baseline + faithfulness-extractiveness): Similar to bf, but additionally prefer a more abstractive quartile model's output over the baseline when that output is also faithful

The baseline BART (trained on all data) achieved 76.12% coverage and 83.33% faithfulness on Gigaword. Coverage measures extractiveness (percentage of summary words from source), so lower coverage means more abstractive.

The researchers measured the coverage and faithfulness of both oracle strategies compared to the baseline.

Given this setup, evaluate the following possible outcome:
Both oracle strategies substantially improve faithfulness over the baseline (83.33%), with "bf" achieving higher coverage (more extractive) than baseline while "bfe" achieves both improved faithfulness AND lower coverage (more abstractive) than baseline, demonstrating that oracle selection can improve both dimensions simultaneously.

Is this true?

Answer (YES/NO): YES